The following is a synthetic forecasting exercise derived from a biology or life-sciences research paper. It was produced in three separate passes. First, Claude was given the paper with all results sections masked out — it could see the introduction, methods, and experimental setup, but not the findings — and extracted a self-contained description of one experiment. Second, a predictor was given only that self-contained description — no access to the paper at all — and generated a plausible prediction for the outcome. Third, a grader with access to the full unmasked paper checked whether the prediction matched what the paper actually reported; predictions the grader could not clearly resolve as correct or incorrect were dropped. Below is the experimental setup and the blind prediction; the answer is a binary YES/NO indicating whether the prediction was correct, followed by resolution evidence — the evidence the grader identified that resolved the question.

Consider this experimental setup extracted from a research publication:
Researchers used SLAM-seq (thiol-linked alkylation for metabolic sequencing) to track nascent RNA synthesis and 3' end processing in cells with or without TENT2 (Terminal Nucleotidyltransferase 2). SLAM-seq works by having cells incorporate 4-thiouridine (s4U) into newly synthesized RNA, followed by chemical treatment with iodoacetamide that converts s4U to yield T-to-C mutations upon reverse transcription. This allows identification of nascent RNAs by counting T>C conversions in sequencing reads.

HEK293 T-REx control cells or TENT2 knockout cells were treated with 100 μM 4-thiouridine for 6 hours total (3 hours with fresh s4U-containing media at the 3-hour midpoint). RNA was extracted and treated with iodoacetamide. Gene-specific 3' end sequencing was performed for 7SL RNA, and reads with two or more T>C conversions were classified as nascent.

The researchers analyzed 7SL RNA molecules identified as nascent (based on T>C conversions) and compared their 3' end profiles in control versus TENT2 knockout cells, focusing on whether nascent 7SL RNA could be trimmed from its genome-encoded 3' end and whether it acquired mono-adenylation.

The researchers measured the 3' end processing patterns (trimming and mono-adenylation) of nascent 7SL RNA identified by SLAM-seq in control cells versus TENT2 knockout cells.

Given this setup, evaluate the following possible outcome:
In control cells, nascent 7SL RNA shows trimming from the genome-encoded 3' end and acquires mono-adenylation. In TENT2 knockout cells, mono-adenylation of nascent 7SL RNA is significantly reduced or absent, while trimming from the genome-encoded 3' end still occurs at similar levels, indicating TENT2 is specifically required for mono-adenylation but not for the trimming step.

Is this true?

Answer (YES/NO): NO